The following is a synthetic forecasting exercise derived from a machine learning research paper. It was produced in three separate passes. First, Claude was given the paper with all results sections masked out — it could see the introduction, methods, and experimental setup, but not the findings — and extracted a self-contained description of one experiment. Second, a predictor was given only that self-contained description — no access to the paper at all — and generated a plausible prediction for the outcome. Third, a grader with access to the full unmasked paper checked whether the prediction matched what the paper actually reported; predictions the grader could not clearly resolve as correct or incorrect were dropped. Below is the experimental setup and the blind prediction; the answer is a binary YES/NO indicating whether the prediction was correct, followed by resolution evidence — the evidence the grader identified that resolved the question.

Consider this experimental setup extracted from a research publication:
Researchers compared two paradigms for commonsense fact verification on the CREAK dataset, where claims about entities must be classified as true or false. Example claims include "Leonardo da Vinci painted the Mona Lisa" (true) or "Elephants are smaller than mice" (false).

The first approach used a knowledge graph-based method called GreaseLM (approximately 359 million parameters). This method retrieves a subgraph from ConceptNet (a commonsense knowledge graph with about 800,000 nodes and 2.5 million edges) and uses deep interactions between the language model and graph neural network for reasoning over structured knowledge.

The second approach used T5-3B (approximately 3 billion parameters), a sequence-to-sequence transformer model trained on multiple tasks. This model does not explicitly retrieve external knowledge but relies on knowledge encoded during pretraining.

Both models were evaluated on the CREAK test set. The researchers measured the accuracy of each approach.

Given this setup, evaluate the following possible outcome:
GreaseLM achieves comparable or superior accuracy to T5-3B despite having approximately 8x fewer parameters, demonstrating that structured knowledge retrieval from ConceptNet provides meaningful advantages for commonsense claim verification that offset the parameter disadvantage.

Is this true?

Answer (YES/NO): NO